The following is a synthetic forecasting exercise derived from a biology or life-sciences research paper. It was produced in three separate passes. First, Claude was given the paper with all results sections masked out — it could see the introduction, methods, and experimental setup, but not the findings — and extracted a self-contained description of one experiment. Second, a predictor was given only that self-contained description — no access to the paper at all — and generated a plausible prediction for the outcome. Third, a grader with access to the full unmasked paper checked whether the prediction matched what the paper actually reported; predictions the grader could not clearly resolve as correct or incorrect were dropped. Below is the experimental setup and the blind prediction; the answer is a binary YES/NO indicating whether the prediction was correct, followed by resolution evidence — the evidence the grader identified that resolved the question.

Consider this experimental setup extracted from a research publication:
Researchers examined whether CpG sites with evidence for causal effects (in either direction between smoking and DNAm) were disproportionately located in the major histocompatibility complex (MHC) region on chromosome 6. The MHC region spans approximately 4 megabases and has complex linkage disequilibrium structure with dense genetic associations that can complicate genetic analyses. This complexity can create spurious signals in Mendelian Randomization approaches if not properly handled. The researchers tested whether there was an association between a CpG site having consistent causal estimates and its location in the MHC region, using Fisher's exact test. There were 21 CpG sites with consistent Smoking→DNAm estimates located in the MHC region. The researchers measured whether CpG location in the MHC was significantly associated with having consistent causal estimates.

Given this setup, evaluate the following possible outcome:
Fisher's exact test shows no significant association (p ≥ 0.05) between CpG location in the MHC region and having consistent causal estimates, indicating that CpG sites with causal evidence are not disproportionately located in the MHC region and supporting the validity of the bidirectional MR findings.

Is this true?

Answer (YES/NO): YES